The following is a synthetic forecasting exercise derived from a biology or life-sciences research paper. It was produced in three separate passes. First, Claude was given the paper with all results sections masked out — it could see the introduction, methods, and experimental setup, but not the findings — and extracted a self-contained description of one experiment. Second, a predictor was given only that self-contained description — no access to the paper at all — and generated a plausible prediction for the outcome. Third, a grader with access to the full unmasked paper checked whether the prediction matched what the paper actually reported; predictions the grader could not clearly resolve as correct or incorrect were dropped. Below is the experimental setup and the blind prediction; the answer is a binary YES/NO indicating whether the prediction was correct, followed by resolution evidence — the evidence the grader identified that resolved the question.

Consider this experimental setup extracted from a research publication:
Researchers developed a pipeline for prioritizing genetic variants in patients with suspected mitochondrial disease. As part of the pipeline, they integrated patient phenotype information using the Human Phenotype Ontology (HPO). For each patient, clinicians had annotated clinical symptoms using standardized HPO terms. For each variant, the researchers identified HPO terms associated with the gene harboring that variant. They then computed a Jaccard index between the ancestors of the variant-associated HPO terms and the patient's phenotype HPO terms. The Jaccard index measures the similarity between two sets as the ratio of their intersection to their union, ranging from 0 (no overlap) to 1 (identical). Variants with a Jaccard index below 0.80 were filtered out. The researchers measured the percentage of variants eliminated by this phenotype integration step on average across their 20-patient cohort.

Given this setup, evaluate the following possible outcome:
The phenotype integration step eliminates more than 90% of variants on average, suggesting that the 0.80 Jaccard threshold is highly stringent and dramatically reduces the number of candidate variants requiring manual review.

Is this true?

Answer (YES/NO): NO